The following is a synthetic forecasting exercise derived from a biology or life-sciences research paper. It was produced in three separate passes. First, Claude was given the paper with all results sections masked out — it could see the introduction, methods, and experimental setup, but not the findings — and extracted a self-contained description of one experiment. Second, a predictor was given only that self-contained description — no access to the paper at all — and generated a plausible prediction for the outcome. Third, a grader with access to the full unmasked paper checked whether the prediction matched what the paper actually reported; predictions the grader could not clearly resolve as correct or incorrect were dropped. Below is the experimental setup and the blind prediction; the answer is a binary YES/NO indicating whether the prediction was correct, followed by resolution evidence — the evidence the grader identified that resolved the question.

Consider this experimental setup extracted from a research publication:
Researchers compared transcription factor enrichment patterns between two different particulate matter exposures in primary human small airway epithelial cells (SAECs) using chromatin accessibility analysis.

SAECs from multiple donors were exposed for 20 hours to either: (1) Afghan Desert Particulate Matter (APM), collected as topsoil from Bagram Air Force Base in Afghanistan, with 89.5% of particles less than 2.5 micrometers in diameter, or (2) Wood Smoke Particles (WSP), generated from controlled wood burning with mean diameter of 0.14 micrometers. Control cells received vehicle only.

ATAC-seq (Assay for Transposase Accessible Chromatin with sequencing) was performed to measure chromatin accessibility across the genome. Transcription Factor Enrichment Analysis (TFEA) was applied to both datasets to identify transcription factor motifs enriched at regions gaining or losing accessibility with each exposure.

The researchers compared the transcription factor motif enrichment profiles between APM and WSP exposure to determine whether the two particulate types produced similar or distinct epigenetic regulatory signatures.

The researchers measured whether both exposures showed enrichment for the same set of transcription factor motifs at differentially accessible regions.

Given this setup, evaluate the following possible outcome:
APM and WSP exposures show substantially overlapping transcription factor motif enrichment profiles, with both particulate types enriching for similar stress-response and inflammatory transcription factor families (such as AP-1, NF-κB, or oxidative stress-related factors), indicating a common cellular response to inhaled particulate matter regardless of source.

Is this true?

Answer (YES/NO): NO